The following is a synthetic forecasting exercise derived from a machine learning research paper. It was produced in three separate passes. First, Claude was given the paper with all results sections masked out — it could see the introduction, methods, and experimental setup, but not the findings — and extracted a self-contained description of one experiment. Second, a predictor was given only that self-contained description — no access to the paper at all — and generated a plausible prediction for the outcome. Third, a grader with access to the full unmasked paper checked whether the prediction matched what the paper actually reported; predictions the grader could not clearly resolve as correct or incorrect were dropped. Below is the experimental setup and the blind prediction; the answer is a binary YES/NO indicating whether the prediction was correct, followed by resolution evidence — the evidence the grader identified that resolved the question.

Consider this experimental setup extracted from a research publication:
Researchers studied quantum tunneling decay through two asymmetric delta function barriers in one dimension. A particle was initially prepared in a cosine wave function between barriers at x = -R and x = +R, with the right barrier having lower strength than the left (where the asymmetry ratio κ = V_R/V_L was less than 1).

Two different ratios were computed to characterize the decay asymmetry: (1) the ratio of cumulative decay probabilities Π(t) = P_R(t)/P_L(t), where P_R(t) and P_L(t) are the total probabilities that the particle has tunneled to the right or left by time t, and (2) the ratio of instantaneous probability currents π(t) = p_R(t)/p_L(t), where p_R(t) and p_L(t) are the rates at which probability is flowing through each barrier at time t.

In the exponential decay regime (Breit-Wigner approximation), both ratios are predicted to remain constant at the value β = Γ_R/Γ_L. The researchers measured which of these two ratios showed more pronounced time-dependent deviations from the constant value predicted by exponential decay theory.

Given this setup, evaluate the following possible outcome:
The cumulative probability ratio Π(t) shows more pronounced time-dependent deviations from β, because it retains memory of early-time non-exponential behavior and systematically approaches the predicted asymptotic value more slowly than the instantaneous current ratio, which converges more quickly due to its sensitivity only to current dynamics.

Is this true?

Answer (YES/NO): NO